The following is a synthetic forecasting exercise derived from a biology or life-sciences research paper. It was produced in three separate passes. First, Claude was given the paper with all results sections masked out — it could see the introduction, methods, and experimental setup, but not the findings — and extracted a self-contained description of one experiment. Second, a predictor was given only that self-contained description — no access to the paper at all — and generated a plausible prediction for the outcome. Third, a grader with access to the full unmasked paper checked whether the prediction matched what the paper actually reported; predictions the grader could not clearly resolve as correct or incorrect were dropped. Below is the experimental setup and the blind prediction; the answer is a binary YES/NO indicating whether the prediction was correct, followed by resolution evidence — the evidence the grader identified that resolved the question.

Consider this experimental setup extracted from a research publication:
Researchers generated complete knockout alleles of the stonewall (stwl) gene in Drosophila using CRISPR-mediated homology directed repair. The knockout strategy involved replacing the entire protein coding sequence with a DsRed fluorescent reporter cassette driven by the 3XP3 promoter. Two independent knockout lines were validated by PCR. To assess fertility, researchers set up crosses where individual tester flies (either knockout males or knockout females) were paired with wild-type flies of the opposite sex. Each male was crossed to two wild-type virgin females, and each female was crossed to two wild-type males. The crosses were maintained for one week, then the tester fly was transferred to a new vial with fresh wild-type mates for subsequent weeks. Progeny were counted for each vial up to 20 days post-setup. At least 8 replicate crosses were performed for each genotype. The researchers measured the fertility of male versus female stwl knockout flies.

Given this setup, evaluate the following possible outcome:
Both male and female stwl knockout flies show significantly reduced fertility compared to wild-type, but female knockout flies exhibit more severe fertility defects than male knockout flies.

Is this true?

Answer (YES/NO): NO